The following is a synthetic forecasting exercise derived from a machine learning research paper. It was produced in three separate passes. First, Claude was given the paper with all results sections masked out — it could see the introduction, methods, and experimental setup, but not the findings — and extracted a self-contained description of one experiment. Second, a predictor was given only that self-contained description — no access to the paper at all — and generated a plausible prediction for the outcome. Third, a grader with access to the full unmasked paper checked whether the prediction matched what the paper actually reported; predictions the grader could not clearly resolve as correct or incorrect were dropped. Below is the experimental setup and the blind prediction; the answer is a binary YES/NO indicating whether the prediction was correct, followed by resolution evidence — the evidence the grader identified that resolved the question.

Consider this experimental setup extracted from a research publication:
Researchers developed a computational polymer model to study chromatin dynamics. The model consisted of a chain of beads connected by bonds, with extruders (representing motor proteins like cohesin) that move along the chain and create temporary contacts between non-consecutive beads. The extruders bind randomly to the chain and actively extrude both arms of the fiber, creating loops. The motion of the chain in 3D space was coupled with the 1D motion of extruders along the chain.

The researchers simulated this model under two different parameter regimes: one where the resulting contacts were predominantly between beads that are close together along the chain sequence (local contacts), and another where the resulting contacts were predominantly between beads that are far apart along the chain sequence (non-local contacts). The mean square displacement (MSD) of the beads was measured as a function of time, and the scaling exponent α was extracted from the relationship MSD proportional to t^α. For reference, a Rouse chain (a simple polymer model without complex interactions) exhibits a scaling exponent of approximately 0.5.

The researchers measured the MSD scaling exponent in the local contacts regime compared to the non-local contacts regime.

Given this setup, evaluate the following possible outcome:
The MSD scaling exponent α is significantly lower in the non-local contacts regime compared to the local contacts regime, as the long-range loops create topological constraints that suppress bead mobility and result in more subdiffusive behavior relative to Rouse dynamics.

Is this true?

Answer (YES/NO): YES